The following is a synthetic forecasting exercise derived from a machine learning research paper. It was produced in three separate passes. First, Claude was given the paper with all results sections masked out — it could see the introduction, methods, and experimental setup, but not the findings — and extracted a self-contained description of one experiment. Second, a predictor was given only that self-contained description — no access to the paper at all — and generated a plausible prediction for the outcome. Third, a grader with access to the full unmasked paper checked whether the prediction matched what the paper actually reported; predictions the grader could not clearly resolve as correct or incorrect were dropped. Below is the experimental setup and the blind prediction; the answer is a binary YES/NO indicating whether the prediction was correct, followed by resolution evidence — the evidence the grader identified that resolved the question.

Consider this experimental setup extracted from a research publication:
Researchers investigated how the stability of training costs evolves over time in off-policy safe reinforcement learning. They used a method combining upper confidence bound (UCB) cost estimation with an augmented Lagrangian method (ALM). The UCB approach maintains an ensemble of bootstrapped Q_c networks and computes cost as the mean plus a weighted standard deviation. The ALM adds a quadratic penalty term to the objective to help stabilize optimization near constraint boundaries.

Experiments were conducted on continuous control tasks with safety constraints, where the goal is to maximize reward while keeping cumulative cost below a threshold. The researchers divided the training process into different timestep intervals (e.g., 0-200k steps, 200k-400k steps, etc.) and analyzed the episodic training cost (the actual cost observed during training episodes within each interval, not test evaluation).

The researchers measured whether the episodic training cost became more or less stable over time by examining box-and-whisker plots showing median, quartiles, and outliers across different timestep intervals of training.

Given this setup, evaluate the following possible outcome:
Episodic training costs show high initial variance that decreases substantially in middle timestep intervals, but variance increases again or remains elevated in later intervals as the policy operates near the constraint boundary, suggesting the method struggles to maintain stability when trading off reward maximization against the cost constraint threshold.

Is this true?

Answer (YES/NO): NO